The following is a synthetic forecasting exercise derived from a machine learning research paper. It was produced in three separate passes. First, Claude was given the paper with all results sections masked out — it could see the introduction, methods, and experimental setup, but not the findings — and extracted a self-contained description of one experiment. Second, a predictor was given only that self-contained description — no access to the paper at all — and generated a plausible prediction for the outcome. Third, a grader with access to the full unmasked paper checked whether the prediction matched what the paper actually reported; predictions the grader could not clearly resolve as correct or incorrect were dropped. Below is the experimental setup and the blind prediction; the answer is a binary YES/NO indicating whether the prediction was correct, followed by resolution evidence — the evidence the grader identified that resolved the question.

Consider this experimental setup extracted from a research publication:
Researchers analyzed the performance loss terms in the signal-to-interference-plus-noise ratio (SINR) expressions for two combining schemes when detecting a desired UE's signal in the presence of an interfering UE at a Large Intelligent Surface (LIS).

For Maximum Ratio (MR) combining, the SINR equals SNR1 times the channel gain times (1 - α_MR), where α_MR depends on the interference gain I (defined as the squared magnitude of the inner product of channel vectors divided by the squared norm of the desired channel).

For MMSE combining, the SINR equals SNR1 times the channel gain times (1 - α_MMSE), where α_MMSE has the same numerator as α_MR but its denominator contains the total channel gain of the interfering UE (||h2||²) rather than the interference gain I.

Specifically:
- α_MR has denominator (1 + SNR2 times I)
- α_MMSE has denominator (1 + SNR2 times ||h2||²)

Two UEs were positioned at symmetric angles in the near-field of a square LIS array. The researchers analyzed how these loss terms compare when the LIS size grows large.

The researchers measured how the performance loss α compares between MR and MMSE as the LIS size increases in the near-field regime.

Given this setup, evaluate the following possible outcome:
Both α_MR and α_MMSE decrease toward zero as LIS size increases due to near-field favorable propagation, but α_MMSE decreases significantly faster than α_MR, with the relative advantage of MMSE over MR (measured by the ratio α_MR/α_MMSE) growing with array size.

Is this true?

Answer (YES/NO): NO